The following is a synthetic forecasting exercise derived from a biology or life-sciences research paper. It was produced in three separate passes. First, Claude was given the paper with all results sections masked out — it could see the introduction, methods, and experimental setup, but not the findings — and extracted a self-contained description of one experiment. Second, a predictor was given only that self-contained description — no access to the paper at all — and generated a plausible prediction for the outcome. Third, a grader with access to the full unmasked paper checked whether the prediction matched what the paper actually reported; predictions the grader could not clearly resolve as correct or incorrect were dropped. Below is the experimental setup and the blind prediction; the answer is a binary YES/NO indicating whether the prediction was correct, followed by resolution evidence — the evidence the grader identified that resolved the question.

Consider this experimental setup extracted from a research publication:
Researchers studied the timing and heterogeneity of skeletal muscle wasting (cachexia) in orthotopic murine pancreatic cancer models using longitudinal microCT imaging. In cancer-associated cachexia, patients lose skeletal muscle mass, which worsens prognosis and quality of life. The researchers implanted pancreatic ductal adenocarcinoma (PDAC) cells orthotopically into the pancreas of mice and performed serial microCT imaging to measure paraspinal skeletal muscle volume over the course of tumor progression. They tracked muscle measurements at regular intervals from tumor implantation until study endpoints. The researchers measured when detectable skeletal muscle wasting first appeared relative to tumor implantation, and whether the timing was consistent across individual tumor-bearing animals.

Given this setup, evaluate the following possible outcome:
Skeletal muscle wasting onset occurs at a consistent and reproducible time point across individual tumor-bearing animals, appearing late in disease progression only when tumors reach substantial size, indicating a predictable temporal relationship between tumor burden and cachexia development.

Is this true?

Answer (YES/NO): NO